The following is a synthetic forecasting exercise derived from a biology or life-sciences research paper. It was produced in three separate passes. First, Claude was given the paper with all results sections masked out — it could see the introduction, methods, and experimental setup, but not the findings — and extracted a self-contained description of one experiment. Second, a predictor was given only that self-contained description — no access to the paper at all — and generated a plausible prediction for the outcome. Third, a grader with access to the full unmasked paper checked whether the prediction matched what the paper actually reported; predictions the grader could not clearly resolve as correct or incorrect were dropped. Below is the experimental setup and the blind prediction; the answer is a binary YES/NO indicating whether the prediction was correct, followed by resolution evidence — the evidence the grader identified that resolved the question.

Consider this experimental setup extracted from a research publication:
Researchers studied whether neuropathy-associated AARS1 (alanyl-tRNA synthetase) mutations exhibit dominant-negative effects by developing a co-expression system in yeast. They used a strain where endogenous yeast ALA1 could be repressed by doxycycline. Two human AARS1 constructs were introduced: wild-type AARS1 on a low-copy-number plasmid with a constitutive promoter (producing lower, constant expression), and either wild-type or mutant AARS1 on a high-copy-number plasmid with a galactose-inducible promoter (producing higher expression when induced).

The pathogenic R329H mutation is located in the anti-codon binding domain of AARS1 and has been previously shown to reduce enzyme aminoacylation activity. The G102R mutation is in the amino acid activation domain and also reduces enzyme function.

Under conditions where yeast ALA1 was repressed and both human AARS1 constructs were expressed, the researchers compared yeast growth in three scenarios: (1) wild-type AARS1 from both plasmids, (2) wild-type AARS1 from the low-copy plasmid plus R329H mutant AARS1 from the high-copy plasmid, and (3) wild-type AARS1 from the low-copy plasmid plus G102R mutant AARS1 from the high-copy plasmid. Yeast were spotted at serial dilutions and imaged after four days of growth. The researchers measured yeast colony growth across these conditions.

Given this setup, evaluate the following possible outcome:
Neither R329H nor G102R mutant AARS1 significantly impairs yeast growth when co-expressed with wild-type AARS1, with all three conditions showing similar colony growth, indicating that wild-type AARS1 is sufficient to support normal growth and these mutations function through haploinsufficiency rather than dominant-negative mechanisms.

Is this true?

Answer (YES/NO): NO